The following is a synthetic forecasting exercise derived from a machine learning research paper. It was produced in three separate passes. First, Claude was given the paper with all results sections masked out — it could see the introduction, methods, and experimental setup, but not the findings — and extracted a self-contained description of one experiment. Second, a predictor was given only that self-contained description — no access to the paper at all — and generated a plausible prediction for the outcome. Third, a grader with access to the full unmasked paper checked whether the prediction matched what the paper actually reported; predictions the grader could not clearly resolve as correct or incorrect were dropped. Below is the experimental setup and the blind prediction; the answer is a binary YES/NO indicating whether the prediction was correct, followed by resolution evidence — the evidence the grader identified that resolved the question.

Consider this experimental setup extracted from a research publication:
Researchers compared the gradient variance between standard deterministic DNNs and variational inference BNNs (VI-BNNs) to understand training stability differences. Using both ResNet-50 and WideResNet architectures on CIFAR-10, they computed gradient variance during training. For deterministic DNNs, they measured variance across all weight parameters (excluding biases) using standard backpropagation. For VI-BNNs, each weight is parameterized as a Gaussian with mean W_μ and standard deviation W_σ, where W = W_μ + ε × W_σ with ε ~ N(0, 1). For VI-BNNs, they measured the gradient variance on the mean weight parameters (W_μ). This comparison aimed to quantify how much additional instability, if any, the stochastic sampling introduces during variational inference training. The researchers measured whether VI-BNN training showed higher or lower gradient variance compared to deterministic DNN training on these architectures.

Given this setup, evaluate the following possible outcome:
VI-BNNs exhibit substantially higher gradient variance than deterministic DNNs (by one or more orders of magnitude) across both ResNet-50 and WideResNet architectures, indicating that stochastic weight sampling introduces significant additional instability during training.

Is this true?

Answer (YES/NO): NO